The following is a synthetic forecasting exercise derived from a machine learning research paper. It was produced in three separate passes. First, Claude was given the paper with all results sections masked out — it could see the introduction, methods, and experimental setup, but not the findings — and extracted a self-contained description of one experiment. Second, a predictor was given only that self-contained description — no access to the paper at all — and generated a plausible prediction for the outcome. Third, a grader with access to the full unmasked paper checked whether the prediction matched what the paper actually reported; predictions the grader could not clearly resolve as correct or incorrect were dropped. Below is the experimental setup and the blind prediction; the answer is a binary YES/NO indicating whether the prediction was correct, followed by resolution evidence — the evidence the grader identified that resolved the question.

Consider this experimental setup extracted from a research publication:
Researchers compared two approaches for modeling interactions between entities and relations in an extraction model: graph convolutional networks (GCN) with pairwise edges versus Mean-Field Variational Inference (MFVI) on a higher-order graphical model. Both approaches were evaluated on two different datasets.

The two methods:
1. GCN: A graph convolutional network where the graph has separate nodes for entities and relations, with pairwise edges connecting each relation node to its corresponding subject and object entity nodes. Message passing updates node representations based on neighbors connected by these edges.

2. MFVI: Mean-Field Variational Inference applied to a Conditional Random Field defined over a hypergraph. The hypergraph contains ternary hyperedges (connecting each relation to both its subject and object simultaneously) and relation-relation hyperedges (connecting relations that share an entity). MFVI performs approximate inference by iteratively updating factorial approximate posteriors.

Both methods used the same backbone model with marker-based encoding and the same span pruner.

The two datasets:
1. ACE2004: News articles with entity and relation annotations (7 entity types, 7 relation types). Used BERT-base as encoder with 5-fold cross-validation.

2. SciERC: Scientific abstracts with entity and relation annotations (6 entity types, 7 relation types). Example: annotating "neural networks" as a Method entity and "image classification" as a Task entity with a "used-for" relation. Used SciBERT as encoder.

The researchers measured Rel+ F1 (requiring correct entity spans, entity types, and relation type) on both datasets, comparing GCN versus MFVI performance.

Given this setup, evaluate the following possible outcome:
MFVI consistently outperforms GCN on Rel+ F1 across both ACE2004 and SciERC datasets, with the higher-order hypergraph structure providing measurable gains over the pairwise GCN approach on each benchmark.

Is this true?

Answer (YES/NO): NO